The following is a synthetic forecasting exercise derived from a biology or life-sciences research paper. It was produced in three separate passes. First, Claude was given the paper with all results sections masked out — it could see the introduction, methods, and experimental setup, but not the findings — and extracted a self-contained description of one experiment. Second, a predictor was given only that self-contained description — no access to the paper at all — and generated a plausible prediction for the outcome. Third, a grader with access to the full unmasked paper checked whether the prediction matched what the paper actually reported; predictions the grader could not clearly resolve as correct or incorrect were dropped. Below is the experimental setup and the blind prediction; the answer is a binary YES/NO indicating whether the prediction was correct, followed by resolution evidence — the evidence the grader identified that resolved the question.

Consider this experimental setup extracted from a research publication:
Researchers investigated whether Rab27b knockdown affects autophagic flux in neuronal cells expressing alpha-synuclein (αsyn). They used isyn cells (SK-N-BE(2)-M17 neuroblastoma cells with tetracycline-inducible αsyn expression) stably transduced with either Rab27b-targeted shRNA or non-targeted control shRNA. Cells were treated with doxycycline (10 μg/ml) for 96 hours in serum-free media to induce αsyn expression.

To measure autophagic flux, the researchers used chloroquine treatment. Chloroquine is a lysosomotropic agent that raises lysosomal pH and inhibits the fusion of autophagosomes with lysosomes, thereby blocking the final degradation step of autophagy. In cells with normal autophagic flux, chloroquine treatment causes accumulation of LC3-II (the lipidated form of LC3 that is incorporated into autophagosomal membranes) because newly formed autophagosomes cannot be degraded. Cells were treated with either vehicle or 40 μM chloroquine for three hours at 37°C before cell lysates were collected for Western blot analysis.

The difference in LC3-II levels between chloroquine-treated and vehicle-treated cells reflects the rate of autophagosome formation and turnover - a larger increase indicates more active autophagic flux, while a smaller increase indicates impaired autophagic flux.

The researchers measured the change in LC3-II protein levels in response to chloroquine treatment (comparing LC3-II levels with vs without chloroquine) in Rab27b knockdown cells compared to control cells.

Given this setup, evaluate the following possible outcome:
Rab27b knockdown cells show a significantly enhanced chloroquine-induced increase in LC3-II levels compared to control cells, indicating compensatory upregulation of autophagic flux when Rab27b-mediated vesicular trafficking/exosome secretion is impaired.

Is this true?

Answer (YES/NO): NO